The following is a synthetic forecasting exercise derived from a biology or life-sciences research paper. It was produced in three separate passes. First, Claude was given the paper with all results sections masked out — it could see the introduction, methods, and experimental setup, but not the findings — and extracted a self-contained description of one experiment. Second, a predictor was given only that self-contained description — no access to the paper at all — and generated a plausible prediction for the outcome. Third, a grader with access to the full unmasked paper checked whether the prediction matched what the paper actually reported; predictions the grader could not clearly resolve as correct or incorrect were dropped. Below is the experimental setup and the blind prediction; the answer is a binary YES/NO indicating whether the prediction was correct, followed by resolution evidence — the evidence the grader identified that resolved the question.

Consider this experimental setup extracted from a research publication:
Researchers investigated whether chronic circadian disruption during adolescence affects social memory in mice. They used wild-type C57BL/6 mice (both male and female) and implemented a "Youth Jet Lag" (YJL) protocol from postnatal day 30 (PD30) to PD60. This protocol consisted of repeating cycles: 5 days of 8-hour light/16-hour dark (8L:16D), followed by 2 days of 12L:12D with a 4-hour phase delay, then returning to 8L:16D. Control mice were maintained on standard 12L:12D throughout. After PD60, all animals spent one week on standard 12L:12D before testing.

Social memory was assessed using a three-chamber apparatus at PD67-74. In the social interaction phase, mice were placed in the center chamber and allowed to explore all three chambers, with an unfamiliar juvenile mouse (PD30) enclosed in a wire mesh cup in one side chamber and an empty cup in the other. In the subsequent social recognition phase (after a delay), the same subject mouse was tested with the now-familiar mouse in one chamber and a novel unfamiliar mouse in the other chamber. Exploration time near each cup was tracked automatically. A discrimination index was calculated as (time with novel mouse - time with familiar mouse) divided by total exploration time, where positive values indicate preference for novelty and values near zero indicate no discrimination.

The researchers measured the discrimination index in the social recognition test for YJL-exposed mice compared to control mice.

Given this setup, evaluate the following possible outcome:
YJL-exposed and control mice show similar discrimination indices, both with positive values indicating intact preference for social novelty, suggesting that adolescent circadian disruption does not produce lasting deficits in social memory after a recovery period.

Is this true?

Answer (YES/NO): NO